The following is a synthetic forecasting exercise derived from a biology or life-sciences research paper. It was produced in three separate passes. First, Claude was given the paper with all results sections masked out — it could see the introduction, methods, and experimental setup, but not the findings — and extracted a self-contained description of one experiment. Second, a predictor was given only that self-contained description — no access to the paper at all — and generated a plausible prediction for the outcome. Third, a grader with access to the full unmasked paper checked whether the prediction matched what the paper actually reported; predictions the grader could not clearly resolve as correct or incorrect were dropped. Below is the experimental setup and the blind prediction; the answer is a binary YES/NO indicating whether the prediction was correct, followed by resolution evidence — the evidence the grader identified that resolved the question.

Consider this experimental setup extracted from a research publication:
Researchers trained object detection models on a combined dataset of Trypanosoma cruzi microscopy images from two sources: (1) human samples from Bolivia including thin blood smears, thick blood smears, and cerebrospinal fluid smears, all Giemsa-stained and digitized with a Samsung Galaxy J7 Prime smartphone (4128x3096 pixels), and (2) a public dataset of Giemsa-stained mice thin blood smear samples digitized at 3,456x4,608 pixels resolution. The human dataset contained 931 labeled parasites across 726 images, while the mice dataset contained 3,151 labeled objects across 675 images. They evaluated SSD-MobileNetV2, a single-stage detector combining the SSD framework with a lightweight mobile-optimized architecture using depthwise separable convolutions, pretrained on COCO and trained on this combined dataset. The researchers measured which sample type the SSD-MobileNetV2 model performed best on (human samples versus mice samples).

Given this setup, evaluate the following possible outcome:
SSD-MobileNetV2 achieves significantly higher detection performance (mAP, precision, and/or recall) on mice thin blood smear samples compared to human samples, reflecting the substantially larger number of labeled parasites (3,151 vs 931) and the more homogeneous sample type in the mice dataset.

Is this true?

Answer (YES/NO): YES